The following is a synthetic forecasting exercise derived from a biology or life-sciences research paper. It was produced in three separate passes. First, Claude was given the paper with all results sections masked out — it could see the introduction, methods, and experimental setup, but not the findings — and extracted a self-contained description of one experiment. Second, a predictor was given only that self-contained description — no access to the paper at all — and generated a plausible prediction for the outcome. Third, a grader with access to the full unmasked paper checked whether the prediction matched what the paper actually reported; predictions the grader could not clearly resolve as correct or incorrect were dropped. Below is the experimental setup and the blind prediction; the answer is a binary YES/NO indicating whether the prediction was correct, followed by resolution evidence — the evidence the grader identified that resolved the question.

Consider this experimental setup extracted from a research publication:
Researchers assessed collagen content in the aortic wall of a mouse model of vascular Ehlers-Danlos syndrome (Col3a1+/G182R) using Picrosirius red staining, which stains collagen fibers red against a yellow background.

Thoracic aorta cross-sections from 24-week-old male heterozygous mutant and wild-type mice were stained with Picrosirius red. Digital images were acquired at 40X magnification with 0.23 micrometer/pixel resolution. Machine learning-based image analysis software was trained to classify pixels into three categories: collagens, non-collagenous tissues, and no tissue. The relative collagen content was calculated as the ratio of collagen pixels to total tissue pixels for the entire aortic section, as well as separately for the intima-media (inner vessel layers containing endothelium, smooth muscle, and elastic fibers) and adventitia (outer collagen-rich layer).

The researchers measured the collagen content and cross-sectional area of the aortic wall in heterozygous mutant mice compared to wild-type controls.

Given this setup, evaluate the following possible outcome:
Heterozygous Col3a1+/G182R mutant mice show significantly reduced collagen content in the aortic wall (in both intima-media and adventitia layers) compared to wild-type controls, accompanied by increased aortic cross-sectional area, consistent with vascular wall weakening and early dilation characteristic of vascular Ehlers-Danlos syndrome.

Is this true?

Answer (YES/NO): NO